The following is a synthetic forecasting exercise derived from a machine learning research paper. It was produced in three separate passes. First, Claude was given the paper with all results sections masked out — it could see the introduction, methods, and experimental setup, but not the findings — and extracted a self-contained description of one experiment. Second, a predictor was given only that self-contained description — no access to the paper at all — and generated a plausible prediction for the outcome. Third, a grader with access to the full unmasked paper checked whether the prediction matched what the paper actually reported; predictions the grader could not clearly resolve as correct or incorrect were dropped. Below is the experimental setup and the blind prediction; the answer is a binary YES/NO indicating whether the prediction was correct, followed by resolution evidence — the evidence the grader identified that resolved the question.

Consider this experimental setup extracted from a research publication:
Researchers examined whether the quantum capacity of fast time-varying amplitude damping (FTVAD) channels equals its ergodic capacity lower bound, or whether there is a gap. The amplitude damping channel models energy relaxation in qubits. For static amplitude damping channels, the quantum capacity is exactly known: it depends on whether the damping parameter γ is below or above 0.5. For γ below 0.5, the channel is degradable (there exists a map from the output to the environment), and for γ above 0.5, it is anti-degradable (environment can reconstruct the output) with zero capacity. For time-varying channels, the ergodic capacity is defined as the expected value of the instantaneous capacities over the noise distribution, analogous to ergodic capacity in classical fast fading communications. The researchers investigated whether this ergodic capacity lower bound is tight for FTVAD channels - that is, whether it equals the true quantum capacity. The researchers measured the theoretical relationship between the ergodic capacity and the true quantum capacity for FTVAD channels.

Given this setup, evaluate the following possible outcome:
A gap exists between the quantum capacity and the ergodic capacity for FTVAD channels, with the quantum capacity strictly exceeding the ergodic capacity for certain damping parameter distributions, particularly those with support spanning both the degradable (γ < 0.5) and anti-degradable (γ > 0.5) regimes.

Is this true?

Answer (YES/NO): NO